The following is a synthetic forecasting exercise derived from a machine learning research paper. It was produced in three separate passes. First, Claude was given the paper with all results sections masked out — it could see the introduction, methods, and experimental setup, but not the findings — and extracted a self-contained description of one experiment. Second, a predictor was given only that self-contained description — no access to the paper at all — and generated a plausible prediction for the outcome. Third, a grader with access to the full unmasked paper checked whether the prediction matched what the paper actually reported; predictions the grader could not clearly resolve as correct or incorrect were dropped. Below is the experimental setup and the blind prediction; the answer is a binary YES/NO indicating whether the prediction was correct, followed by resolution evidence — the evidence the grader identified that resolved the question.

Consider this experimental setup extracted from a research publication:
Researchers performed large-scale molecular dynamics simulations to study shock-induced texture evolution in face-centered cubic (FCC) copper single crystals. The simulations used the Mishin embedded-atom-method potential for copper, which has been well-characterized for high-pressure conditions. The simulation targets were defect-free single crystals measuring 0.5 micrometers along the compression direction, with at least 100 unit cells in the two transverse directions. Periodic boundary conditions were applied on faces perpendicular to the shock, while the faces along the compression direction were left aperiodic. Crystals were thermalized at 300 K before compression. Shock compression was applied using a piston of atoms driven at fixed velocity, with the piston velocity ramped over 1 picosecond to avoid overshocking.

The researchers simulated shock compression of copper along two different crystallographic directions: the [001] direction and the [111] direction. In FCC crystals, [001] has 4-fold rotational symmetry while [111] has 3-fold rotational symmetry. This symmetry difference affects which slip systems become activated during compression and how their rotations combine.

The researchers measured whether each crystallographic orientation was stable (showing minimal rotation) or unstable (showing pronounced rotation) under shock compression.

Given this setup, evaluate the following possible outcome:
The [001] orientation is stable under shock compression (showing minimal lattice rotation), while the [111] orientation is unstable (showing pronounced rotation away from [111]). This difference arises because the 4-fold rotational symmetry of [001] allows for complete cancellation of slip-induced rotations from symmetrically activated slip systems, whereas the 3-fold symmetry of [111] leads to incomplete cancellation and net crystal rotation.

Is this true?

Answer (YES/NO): NO